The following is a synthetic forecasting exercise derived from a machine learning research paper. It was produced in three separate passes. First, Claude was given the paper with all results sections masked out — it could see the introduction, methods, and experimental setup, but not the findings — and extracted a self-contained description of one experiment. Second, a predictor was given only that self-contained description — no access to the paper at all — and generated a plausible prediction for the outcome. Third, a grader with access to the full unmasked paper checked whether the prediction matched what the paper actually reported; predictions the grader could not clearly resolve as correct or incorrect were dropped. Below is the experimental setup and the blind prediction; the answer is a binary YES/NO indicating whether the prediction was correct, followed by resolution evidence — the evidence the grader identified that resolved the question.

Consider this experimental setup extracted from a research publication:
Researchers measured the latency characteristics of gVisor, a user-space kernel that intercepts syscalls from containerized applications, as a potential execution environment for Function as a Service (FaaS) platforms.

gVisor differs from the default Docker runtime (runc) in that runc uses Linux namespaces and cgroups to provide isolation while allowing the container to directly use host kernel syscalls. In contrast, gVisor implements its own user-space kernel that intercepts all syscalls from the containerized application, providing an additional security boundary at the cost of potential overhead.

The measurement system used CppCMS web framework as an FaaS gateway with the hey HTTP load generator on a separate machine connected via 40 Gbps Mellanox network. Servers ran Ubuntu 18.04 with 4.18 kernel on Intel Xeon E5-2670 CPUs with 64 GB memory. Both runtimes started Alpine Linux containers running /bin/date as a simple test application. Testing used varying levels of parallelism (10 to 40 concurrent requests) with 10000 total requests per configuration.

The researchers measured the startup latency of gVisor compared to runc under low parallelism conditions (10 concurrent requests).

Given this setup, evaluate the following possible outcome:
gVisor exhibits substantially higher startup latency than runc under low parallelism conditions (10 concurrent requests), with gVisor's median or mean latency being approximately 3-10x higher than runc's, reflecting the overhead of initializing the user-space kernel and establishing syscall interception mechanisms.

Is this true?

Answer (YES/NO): NO